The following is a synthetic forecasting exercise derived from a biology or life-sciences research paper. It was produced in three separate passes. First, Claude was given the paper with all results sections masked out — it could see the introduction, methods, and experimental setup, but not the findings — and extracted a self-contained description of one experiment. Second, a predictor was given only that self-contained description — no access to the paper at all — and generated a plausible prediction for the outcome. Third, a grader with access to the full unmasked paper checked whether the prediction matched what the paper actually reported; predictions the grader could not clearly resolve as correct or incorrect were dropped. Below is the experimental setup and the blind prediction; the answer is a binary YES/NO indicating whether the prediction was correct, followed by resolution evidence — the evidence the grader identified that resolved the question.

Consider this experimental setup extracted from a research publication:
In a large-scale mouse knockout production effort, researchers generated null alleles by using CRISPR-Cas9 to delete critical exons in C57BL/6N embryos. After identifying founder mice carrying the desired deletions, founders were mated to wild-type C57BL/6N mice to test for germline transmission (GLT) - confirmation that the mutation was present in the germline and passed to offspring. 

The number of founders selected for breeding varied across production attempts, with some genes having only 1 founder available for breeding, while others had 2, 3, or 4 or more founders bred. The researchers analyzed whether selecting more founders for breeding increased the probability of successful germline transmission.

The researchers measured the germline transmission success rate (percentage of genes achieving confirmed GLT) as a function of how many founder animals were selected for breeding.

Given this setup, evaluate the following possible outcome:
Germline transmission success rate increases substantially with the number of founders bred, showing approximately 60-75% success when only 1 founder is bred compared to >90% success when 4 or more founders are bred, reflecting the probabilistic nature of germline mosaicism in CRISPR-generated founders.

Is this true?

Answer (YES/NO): NO